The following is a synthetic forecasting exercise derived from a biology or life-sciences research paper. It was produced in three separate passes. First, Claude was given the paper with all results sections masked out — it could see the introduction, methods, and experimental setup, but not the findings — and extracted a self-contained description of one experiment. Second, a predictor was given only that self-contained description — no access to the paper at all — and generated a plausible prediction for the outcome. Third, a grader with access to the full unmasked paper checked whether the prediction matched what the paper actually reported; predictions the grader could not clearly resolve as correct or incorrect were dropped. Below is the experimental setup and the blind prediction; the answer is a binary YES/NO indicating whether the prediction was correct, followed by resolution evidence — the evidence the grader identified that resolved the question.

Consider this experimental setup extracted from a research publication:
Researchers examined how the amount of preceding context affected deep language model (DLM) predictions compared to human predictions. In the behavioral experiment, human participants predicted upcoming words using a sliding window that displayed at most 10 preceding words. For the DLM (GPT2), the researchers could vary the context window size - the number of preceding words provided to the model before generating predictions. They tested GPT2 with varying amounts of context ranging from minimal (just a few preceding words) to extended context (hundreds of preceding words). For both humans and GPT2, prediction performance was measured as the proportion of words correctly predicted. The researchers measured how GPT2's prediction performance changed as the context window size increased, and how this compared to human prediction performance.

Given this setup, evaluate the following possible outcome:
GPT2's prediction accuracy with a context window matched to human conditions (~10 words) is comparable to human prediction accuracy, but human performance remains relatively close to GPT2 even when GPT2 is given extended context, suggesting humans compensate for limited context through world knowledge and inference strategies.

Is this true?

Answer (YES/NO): NO